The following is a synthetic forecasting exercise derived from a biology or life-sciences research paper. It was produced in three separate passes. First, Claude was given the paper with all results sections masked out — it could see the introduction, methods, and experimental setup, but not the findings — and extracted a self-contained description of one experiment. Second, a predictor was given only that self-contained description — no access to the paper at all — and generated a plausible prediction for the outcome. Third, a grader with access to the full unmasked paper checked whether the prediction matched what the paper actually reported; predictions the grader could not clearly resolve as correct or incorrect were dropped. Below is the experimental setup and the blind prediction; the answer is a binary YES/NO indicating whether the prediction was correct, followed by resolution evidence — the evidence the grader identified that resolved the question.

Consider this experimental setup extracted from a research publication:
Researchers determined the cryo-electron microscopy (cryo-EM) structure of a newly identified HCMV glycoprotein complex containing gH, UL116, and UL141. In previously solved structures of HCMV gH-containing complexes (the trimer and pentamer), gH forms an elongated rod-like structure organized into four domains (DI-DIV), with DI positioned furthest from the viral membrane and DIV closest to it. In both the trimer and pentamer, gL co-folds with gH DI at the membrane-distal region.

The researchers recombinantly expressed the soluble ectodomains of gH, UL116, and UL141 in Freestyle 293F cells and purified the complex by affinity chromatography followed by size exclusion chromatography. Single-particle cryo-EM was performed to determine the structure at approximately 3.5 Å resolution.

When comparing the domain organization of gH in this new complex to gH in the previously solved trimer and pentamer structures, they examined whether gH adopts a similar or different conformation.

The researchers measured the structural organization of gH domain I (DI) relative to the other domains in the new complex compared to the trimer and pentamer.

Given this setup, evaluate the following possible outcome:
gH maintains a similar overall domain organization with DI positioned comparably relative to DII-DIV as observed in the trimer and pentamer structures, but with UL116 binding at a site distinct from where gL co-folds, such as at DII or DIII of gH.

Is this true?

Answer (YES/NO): NO